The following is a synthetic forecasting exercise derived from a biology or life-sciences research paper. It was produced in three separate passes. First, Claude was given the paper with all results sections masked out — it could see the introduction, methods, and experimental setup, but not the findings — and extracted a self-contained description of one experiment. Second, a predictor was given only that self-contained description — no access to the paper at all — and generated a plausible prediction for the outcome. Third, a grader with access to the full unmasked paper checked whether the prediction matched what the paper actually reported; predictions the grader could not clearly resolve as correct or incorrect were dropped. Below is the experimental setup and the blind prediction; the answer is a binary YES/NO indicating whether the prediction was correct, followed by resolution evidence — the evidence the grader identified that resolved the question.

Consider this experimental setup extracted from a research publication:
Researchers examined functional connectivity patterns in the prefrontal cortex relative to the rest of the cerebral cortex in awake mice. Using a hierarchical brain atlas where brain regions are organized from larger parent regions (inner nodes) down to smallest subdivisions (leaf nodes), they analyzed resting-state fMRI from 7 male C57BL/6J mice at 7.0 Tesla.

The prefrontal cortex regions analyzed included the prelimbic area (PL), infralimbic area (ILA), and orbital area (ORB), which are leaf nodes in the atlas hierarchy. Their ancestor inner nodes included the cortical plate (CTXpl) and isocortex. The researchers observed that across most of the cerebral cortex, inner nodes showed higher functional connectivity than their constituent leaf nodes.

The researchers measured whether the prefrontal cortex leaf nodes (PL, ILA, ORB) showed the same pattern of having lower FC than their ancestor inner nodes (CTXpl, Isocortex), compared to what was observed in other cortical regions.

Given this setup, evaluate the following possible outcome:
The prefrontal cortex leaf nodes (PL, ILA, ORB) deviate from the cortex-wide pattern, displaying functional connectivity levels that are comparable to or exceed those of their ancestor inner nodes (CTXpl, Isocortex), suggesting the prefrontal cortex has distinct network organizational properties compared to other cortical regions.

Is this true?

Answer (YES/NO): NO